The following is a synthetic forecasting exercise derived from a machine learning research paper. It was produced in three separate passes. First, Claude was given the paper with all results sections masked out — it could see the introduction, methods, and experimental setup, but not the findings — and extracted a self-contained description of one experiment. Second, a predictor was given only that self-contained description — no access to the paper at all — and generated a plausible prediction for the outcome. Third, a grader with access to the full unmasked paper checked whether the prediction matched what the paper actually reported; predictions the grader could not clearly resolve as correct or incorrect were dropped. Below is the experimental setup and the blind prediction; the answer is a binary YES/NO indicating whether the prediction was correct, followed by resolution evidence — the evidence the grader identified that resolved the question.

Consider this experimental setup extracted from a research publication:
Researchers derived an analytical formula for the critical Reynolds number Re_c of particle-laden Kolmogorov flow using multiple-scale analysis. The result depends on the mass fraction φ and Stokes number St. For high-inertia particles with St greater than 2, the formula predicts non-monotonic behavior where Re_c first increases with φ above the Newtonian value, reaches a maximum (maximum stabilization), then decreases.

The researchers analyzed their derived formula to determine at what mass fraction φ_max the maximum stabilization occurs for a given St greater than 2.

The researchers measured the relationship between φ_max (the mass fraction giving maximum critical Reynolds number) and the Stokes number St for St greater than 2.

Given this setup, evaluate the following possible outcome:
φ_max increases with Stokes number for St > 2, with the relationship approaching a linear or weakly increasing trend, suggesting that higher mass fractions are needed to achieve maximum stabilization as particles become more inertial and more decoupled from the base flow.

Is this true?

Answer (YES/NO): YES